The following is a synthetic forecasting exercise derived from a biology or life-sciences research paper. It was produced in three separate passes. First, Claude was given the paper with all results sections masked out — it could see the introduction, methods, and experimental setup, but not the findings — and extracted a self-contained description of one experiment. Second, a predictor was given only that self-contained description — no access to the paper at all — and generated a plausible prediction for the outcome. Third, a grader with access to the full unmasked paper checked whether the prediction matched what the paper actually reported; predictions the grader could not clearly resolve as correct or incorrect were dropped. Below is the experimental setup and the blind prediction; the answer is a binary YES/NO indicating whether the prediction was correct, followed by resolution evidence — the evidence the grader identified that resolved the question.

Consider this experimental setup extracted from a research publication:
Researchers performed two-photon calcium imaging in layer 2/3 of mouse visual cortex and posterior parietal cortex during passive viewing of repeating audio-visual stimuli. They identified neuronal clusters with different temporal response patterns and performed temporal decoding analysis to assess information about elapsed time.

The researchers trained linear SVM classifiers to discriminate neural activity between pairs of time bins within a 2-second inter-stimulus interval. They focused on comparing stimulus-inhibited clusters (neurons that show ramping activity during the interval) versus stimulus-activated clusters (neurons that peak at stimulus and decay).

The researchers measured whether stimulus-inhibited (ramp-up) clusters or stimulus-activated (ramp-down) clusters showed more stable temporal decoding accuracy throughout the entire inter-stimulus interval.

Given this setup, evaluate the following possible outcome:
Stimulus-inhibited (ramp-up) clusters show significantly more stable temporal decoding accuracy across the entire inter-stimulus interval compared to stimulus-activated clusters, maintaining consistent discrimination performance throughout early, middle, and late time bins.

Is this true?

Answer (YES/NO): YES